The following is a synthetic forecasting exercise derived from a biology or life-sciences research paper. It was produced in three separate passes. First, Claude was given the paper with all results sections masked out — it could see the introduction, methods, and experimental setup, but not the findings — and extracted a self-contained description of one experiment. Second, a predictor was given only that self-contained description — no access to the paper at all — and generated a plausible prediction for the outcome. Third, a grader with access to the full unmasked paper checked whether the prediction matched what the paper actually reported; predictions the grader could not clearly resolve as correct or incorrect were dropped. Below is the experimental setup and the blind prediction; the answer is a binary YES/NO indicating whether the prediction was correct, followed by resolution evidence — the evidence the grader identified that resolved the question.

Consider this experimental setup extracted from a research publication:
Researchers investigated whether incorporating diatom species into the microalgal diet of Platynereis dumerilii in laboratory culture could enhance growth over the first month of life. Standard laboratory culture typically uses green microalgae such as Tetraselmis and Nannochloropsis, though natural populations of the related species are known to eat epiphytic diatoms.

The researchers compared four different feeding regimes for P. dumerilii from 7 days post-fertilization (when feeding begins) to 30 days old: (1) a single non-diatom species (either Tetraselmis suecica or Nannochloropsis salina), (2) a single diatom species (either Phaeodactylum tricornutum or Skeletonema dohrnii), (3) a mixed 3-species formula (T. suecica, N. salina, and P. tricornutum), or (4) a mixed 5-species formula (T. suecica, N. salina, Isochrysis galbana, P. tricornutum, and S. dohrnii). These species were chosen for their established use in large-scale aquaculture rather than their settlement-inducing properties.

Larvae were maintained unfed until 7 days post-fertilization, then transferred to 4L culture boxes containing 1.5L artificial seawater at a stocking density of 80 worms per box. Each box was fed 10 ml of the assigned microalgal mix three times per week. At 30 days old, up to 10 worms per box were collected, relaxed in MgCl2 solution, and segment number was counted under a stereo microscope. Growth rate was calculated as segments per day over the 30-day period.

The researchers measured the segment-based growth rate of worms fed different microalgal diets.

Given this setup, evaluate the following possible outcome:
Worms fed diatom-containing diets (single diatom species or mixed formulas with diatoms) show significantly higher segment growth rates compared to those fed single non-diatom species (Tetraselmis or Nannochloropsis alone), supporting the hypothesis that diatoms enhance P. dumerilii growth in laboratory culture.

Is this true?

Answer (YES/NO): YES